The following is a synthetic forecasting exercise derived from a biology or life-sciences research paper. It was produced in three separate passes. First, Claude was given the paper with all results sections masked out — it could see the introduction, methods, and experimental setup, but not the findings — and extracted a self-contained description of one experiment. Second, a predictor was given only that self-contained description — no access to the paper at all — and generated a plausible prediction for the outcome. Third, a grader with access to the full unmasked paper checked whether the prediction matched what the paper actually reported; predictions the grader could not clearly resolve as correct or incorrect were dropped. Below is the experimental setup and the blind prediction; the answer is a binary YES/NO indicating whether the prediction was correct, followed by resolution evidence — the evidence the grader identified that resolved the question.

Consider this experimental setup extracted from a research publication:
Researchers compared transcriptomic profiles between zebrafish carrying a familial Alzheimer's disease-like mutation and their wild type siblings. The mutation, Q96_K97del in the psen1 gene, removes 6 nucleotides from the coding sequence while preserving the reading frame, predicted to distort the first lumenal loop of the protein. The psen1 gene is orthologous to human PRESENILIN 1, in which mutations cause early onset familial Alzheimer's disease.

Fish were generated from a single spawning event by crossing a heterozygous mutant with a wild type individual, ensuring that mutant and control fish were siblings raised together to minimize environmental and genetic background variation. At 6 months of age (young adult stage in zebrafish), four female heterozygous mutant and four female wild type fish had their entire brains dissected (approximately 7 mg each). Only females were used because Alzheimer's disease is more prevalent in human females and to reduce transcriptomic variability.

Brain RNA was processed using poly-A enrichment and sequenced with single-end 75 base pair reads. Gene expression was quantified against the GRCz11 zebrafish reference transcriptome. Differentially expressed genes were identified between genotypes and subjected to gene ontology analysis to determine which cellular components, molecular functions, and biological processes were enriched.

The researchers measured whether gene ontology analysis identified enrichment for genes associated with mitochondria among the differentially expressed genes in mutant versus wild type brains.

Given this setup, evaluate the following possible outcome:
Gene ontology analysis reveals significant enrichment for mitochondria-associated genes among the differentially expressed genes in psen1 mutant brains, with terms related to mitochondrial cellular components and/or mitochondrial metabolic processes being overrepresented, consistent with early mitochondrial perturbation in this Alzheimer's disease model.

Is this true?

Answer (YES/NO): YES